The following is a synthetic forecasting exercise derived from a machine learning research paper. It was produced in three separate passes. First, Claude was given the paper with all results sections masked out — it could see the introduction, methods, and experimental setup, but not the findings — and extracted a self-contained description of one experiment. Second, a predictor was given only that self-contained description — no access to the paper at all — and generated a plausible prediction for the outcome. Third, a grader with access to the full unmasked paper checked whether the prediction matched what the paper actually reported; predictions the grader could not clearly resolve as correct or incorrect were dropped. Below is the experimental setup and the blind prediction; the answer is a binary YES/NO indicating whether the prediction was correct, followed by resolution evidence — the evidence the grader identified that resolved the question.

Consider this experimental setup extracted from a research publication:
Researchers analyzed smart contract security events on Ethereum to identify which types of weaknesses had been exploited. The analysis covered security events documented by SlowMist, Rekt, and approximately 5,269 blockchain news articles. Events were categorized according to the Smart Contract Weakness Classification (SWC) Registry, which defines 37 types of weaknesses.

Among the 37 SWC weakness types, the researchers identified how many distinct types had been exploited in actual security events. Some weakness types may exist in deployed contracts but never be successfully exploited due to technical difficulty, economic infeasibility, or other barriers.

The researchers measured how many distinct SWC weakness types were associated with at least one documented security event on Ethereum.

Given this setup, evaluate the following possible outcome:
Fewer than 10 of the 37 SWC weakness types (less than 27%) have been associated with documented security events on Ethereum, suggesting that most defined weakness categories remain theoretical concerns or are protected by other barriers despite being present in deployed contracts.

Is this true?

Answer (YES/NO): NO